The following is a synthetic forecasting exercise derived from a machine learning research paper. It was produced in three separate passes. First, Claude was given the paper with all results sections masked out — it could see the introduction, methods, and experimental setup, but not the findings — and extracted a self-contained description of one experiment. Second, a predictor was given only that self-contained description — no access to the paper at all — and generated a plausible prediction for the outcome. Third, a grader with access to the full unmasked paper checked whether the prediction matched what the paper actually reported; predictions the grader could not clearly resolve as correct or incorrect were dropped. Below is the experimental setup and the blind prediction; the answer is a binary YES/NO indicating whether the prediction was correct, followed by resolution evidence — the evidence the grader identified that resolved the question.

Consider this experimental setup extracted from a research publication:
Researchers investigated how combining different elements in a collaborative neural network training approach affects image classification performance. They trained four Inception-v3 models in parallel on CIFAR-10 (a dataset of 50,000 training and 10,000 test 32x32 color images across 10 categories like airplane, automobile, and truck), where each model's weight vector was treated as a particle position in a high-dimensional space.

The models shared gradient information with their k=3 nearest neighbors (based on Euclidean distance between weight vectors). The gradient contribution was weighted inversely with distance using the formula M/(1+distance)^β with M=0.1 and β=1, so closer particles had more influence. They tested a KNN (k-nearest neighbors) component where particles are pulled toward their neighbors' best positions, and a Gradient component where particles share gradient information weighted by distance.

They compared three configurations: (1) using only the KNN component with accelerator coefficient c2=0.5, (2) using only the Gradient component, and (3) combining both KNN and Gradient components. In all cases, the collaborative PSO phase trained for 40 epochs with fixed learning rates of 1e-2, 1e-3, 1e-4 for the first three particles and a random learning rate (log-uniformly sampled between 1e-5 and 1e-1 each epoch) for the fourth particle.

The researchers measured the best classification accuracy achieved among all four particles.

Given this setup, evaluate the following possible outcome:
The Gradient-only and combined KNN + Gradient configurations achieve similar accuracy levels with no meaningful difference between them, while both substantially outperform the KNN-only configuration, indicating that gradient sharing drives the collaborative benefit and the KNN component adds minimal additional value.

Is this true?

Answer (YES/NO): NO